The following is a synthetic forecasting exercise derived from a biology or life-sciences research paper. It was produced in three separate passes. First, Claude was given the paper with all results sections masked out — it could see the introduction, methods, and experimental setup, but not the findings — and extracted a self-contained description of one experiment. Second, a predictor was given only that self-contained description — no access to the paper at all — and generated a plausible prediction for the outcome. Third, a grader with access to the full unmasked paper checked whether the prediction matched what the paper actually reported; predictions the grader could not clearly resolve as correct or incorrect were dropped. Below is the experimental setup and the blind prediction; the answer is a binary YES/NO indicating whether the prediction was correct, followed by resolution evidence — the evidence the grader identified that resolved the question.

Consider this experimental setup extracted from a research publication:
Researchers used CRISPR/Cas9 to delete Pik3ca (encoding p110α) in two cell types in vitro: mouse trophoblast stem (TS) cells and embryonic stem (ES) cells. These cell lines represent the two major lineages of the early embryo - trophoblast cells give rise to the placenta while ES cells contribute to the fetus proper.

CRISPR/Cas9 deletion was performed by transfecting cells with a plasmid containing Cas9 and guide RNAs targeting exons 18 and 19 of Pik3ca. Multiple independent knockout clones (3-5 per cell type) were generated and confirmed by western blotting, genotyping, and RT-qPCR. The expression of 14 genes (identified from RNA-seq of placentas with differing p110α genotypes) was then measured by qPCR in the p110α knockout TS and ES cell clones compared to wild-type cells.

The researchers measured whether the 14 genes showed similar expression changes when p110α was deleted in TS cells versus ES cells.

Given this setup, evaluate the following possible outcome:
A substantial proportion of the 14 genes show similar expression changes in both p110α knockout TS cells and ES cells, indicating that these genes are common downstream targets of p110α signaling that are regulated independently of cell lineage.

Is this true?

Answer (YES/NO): NO